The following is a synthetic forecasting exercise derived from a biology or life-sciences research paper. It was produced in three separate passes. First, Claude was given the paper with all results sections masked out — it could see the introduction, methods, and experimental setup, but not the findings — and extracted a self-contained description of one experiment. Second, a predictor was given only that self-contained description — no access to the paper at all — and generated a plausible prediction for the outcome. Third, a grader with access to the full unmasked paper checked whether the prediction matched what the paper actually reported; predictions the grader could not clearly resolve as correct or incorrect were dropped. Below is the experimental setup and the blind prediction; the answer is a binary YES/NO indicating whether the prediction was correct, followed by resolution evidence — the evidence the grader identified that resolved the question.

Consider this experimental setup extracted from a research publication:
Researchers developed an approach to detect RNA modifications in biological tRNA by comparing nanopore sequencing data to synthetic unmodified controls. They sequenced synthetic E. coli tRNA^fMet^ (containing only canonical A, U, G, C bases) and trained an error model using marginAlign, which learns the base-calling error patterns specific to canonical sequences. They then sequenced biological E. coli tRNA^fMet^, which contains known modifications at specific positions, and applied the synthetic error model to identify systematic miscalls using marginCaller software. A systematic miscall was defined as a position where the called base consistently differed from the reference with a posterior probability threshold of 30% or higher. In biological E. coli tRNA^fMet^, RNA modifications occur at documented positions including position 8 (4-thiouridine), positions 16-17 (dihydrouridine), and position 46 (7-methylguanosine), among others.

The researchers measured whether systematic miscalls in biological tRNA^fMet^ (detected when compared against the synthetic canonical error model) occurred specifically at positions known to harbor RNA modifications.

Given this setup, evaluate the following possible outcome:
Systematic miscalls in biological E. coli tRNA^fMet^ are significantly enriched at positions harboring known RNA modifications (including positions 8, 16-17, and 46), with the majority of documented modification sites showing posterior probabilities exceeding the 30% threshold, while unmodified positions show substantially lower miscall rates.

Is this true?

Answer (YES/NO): NO